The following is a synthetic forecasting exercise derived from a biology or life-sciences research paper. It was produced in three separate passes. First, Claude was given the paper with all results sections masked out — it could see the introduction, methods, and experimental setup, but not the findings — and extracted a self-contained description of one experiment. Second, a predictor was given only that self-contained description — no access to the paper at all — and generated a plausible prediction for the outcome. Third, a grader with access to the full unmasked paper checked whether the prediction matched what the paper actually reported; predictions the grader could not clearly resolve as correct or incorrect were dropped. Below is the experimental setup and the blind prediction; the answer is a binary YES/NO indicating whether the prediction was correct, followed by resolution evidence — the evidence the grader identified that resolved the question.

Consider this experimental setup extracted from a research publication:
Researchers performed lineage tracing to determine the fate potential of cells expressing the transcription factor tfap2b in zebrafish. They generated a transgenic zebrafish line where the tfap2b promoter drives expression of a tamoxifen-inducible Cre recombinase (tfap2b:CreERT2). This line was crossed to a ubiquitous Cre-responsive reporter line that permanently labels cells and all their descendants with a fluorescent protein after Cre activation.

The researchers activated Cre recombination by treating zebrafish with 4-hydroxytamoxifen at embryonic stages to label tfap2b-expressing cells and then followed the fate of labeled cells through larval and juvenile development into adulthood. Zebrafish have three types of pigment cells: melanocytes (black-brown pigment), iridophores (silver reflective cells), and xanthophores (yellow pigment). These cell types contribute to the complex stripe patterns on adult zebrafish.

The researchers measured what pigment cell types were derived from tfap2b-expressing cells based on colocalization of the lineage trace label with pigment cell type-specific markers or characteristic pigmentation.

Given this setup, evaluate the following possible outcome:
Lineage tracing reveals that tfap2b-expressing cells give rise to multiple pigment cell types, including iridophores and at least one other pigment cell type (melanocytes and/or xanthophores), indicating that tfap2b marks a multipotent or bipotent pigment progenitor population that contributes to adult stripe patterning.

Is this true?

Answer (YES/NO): YES